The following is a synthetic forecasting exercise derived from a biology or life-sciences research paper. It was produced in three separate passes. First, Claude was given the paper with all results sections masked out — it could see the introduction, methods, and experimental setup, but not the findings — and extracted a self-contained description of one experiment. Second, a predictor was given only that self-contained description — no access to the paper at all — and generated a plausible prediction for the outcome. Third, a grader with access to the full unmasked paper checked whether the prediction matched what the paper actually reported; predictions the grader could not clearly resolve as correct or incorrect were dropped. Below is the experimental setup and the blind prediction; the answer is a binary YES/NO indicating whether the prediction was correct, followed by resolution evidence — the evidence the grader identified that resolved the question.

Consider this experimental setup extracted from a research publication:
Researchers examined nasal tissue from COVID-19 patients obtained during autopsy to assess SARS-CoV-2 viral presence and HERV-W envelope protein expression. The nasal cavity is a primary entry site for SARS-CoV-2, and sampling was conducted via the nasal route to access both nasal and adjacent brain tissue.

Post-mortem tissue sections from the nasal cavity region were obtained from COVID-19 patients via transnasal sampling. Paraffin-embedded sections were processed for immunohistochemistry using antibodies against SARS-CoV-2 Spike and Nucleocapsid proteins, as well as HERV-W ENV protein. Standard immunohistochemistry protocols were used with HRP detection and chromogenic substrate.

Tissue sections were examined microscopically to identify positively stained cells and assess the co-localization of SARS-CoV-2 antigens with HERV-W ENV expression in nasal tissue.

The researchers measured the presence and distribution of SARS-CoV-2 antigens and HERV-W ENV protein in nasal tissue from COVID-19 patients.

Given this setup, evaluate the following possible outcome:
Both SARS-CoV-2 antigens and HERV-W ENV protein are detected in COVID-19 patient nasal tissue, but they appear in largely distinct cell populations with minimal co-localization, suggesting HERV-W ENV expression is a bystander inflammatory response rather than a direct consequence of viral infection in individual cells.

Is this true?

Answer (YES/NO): YES